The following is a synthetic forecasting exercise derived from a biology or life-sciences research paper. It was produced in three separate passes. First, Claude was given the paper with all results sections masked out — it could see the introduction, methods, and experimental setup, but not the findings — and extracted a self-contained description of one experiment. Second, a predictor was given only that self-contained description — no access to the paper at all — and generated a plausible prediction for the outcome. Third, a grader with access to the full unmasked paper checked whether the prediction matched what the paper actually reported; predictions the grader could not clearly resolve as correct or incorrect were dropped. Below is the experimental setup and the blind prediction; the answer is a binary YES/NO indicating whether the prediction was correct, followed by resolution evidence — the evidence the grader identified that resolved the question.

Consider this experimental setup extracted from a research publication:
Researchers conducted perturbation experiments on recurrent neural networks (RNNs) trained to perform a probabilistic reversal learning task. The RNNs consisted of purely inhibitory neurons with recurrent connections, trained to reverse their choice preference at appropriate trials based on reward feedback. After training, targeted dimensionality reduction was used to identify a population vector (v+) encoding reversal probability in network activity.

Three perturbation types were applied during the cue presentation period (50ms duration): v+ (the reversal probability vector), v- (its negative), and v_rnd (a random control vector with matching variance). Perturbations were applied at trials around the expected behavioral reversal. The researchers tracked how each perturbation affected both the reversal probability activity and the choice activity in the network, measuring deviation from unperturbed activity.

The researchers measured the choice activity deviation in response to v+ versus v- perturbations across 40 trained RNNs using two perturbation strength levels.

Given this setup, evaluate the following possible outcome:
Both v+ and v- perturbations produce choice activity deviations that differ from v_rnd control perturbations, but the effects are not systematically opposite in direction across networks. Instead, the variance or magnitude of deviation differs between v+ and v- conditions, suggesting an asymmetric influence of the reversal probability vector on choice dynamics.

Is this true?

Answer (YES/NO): YES